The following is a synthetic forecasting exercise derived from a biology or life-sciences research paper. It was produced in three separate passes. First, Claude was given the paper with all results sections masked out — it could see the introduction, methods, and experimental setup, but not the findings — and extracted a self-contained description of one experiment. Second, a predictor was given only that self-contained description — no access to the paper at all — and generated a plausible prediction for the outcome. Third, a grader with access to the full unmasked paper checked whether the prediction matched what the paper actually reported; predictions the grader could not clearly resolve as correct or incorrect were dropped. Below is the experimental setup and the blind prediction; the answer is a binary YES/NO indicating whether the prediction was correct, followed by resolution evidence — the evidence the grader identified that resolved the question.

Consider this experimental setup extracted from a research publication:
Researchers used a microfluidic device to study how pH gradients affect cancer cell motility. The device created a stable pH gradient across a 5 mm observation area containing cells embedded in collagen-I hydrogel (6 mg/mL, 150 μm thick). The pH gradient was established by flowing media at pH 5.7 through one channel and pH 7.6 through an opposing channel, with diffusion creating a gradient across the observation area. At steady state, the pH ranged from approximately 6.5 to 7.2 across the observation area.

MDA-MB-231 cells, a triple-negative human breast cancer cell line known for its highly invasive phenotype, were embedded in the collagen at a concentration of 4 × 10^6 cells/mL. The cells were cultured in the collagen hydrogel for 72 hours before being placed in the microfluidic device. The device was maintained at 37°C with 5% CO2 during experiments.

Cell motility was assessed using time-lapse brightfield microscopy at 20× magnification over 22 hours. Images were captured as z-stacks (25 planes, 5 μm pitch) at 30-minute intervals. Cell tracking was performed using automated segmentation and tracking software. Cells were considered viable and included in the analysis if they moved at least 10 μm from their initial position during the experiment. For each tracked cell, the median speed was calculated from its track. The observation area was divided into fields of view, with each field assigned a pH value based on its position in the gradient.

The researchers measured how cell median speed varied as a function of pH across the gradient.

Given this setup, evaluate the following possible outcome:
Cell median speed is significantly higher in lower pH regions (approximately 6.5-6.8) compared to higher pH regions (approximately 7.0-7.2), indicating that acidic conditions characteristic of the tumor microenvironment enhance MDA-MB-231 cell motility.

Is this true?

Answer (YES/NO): NO